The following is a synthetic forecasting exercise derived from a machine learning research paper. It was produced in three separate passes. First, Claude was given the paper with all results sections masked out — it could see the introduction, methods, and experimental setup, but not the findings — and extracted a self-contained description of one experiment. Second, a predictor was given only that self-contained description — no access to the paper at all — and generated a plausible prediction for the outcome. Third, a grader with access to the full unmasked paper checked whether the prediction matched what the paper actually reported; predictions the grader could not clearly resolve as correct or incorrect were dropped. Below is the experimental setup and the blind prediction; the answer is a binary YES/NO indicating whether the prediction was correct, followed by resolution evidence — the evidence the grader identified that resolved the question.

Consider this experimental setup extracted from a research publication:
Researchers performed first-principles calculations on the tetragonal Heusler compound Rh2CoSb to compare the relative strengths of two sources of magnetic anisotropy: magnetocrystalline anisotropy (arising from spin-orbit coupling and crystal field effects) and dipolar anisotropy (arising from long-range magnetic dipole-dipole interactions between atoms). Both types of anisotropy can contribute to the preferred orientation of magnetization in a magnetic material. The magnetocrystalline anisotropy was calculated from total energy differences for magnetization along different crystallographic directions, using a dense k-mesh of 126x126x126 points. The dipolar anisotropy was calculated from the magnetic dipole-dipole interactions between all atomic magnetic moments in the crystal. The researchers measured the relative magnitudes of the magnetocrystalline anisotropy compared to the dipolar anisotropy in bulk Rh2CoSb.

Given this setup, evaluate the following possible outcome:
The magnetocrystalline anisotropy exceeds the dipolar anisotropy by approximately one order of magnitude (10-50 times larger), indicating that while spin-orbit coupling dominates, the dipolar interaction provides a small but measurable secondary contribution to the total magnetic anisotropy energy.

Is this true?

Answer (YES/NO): NO